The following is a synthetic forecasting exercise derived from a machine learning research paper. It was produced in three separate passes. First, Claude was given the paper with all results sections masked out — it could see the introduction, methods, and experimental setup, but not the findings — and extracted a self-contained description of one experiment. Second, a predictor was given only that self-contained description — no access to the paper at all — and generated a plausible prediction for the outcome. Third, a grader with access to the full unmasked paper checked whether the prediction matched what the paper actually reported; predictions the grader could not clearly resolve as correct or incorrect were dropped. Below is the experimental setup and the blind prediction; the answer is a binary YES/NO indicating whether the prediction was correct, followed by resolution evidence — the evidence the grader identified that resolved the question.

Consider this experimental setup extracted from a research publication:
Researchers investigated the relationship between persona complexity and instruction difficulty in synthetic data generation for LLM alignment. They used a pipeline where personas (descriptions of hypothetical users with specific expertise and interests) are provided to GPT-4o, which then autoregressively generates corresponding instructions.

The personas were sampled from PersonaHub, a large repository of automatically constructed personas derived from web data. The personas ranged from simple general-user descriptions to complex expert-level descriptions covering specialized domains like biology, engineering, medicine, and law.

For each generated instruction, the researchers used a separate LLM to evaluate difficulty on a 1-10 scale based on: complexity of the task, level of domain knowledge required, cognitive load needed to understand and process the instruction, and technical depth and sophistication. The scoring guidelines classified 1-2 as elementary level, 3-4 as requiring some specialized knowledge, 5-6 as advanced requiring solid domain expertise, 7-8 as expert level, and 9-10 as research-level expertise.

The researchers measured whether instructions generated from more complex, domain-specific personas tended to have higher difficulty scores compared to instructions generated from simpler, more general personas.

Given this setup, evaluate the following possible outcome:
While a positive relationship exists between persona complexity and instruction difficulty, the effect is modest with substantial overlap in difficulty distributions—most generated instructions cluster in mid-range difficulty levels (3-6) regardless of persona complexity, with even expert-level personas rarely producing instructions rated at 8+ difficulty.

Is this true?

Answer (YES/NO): NO